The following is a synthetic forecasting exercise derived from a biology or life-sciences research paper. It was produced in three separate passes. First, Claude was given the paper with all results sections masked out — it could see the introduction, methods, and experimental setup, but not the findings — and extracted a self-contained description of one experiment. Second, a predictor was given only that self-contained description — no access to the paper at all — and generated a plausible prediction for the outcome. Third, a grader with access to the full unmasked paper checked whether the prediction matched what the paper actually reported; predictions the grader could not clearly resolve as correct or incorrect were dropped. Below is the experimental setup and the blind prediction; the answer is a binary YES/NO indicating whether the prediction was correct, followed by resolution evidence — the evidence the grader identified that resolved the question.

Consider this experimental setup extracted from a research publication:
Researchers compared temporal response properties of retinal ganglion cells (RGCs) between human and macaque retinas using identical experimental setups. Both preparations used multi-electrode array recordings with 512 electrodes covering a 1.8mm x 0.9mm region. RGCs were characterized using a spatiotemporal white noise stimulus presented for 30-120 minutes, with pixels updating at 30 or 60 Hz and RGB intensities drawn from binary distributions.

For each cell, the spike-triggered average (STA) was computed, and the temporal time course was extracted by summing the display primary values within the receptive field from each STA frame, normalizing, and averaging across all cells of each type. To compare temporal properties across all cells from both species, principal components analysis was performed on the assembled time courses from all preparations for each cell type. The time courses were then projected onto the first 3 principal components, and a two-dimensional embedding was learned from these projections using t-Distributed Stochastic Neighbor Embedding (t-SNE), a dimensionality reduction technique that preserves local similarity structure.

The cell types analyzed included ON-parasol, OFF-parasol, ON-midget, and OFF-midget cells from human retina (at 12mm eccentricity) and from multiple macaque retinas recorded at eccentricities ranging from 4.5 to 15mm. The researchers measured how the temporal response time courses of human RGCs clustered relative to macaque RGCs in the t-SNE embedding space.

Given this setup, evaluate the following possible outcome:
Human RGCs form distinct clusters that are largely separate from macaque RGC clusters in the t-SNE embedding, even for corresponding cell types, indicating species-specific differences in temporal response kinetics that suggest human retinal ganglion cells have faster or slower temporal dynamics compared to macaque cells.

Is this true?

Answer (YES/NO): NO